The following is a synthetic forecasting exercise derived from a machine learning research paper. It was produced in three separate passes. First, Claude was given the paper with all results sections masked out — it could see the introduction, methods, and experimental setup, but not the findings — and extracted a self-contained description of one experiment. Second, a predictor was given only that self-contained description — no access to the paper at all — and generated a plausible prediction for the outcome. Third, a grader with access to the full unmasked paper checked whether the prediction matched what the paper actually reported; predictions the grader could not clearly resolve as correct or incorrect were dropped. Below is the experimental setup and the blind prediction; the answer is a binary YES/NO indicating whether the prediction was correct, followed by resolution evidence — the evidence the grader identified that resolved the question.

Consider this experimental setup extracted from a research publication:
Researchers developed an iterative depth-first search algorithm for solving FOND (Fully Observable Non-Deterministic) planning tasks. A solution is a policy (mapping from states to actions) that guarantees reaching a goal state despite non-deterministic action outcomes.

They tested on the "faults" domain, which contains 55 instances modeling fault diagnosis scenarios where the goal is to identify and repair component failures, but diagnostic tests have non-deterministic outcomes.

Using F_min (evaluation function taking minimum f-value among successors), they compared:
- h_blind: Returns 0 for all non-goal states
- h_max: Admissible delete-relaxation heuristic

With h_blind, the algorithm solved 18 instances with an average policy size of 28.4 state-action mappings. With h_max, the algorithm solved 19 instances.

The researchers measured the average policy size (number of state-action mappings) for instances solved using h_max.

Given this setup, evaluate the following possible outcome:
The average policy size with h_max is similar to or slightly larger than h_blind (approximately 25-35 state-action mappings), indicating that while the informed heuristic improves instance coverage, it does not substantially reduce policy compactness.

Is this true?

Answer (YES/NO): NO